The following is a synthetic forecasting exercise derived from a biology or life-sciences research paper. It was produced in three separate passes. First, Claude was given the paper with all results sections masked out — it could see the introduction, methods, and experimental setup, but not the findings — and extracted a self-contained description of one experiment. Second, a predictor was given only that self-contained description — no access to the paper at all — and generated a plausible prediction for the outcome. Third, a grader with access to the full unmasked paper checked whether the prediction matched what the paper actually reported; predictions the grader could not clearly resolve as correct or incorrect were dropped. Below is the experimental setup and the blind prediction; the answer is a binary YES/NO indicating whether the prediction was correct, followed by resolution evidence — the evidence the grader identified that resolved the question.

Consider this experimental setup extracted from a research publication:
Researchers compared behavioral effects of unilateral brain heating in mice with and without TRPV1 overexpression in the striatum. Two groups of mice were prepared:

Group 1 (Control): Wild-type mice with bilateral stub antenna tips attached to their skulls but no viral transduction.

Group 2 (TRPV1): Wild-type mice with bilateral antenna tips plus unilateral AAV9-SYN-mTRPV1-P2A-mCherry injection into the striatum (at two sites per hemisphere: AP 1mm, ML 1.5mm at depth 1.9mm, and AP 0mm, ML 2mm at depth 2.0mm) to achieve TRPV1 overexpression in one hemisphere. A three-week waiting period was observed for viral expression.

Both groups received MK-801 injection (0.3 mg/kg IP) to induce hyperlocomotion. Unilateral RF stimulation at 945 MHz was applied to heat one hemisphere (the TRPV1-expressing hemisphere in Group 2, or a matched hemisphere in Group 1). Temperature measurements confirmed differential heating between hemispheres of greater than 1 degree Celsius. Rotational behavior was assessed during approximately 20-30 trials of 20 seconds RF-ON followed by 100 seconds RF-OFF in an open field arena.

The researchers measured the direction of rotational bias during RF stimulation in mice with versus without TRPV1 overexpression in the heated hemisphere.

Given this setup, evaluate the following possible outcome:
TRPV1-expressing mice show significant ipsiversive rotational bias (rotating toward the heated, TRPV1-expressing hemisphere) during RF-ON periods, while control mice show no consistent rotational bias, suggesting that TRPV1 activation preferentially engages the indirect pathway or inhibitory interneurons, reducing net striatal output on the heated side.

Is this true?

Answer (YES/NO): NO